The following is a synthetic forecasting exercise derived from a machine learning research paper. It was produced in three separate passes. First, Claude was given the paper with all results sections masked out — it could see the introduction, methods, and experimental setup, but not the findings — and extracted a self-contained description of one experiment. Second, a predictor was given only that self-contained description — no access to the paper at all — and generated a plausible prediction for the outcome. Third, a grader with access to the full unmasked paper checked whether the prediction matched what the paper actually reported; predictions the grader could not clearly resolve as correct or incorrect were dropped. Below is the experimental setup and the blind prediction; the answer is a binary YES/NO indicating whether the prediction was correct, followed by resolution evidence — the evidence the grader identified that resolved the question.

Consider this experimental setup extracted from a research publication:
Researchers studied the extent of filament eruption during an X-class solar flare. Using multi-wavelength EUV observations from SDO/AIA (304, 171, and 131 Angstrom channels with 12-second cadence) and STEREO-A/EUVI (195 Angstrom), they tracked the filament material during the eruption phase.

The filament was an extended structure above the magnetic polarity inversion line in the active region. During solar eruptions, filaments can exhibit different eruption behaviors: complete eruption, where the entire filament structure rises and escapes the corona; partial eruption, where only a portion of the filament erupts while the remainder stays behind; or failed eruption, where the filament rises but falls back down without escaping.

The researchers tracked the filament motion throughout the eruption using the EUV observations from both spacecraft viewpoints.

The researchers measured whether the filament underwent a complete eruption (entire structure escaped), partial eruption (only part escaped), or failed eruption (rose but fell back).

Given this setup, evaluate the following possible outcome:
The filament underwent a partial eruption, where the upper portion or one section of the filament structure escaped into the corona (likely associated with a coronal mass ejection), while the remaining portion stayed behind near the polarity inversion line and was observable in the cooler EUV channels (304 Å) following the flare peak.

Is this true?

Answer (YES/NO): NO